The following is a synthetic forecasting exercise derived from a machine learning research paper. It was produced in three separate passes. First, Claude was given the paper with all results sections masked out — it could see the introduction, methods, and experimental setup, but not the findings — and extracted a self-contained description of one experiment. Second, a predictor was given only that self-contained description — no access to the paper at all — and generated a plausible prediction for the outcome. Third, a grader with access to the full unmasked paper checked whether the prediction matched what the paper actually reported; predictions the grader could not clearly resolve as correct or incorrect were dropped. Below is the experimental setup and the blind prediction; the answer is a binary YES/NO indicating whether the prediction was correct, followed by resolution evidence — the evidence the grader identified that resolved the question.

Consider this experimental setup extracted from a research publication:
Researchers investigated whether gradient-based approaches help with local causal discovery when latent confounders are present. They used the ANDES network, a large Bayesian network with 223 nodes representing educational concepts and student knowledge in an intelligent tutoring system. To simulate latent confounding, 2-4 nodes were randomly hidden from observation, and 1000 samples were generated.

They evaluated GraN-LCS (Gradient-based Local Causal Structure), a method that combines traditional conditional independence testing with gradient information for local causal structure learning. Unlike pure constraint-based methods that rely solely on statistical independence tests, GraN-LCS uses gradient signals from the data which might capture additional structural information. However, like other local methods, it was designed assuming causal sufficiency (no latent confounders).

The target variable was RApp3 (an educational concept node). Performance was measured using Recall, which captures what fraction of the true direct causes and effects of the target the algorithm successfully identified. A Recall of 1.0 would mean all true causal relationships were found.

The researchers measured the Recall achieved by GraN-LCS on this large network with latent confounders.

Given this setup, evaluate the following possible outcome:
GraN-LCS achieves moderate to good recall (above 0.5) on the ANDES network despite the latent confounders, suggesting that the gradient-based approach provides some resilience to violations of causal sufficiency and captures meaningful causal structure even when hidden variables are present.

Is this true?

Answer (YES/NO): NO